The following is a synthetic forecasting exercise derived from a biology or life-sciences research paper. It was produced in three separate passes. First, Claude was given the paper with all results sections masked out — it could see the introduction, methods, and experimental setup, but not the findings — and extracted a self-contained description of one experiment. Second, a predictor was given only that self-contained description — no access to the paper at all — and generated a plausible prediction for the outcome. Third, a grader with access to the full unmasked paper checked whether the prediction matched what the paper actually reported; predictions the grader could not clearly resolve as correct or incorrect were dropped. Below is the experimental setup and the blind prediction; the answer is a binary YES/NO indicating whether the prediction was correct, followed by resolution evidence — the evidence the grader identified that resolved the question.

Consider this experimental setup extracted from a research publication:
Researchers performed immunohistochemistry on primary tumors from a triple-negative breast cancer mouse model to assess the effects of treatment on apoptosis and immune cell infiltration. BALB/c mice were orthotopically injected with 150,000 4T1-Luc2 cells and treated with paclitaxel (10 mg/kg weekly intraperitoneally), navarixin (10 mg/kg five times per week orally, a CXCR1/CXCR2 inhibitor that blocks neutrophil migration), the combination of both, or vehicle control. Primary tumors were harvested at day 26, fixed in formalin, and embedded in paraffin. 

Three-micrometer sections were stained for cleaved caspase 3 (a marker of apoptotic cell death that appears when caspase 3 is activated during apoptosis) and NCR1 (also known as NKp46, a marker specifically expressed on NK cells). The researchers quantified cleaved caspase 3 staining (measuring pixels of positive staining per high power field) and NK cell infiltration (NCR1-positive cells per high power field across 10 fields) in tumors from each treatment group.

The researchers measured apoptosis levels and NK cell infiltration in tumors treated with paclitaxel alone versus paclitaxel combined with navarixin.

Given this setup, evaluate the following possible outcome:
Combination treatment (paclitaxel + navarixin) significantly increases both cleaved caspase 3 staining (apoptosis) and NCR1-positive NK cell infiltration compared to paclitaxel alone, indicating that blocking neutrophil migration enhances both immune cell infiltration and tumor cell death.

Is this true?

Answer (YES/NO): YES